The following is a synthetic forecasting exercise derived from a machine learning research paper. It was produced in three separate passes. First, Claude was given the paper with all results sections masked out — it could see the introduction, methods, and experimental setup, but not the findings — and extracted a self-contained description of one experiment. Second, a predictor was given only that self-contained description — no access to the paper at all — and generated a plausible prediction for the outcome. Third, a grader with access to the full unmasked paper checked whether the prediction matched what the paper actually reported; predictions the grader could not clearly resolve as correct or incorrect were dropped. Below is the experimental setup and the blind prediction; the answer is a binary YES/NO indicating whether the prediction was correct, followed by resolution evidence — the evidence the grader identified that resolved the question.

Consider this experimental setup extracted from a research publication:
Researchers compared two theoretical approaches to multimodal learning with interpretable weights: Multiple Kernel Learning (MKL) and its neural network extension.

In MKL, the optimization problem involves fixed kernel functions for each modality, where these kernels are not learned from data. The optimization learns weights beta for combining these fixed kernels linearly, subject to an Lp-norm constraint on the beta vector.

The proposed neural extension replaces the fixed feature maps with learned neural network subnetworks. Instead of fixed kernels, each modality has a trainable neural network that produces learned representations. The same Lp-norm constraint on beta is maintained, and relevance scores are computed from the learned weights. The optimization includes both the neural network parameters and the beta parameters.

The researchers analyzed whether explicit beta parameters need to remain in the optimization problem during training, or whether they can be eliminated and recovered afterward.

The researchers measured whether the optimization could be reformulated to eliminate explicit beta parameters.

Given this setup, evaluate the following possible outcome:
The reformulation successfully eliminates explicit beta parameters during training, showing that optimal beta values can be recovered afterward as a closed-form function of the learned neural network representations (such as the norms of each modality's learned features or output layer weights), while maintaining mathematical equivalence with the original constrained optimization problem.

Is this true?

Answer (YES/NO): YES